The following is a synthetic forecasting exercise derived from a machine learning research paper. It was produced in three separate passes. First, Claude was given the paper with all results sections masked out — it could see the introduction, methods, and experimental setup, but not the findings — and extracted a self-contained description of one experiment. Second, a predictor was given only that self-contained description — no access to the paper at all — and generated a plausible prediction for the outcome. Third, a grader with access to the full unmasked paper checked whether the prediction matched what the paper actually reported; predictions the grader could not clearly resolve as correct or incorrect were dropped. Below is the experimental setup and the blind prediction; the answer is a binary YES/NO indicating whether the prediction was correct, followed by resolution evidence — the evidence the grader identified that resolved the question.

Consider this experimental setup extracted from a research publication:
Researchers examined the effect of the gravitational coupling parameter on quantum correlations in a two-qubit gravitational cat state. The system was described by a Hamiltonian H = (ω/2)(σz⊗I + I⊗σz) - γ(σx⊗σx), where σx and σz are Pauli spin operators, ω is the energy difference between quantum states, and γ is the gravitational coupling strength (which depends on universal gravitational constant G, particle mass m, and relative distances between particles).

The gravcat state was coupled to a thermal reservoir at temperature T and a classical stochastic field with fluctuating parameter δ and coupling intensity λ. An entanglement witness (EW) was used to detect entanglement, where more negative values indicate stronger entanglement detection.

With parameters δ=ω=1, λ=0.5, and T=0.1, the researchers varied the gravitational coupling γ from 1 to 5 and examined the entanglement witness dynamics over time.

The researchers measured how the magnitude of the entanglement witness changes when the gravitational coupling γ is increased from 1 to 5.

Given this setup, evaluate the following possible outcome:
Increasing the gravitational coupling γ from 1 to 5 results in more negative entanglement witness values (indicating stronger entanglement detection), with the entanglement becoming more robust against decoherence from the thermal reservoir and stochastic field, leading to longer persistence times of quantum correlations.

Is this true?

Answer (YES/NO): NO